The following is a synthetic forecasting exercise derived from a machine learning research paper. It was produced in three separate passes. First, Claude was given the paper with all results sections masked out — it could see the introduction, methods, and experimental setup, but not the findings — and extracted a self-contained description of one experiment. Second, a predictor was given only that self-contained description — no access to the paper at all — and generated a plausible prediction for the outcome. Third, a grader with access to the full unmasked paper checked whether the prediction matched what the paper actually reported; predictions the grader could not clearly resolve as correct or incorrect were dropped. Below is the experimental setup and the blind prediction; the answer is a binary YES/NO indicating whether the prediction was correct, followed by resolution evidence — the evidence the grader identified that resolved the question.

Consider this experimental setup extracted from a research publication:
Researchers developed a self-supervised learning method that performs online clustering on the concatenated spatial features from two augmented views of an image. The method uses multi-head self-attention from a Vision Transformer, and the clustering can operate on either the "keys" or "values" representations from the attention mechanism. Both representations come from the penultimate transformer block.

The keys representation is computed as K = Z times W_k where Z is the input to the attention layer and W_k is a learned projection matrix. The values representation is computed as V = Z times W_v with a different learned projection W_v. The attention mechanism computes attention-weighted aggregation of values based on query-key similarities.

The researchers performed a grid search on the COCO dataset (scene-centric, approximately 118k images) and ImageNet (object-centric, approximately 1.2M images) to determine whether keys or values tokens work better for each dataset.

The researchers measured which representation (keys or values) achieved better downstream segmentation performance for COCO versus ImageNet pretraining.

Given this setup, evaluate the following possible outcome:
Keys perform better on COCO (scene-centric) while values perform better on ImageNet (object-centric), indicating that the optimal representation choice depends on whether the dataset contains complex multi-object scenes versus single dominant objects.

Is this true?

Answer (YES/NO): NO